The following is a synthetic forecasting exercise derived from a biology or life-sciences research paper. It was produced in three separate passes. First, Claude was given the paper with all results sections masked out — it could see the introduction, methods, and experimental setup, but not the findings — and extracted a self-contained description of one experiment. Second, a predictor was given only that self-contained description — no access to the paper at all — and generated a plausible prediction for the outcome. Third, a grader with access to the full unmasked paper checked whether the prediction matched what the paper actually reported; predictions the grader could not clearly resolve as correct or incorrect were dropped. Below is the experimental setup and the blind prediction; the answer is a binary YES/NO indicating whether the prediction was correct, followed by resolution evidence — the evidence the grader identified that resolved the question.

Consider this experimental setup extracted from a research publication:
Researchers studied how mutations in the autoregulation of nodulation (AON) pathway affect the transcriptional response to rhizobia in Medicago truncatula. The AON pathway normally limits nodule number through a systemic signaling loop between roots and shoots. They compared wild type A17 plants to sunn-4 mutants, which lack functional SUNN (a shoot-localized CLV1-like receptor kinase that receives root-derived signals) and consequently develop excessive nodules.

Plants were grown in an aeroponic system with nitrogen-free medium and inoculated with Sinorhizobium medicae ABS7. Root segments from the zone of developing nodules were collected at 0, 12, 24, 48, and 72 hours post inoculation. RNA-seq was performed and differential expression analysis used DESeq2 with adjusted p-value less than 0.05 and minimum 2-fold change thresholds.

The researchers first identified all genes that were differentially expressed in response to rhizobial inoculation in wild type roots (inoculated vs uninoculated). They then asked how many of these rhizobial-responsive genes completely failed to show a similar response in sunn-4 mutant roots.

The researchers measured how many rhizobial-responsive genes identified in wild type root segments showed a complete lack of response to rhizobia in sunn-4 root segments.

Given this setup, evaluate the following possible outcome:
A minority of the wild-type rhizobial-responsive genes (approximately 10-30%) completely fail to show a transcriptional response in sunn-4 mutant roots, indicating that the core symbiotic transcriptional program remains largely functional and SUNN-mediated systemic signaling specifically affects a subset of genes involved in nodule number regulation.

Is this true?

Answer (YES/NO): NO